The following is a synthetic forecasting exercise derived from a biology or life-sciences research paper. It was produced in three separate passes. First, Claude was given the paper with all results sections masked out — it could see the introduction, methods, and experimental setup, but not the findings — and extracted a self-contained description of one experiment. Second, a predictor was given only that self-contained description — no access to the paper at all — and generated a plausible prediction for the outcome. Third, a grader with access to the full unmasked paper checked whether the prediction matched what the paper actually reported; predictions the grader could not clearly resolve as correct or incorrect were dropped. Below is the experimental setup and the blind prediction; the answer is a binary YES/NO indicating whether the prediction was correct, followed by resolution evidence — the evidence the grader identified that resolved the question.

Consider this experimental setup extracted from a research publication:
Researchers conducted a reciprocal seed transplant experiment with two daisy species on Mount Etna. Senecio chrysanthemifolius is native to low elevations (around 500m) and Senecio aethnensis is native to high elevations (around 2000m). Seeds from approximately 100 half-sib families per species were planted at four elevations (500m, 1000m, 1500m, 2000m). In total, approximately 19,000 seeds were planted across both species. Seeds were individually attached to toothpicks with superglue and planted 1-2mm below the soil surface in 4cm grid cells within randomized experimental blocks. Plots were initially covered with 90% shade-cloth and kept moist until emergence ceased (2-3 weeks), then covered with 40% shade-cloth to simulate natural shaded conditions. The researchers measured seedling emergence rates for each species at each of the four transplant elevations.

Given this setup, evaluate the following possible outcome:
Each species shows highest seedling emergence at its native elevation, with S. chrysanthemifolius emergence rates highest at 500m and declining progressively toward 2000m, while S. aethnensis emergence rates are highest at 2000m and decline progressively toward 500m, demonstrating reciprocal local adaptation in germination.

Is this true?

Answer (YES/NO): NO